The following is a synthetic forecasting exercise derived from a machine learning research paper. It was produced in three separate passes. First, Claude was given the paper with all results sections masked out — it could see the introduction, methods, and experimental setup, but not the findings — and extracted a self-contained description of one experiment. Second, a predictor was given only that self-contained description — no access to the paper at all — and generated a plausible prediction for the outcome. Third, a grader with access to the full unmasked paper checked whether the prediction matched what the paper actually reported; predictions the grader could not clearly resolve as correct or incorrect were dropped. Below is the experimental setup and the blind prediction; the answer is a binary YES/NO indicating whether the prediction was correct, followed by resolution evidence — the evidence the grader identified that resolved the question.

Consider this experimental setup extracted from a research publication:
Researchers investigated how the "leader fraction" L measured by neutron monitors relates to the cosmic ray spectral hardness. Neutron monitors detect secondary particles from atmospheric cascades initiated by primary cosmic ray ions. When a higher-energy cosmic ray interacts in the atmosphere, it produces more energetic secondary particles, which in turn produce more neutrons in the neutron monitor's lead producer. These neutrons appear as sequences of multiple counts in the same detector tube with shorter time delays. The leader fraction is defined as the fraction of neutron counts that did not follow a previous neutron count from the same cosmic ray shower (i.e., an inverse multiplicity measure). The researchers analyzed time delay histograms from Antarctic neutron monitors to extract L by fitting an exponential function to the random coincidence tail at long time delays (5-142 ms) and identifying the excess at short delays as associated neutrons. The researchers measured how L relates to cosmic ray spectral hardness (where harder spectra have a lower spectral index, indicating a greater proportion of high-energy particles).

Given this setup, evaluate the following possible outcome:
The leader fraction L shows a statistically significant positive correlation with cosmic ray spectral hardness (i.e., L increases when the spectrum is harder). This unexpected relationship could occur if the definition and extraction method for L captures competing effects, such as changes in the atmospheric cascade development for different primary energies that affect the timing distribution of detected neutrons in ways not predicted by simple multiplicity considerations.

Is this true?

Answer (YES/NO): NO